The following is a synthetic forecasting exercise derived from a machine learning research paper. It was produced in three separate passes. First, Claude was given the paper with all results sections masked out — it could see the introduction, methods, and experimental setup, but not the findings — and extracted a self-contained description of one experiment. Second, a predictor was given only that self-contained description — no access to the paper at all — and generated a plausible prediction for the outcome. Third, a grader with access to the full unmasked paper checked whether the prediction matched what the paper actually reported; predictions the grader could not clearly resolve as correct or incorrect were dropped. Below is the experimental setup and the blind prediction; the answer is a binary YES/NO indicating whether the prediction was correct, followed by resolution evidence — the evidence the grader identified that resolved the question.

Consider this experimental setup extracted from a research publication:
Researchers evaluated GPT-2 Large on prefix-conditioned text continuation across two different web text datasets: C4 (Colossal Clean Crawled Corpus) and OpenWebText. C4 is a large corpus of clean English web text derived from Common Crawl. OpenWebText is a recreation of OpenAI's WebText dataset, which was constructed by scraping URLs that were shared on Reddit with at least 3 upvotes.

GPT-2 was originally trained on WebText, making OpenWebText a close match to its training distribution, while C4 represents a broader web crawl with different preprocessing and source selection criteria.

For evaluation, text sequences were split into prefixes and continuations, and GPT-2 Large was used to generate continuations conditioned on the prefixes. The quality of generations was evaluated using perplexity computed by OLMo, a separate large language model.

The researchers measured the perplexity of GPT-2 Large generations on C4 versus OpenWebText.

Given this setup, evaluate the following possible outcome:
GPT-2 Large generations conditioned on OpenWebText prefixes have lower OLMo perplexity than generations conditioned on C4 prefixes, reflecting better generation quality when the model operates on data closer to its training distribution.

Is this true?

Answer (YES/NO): YES